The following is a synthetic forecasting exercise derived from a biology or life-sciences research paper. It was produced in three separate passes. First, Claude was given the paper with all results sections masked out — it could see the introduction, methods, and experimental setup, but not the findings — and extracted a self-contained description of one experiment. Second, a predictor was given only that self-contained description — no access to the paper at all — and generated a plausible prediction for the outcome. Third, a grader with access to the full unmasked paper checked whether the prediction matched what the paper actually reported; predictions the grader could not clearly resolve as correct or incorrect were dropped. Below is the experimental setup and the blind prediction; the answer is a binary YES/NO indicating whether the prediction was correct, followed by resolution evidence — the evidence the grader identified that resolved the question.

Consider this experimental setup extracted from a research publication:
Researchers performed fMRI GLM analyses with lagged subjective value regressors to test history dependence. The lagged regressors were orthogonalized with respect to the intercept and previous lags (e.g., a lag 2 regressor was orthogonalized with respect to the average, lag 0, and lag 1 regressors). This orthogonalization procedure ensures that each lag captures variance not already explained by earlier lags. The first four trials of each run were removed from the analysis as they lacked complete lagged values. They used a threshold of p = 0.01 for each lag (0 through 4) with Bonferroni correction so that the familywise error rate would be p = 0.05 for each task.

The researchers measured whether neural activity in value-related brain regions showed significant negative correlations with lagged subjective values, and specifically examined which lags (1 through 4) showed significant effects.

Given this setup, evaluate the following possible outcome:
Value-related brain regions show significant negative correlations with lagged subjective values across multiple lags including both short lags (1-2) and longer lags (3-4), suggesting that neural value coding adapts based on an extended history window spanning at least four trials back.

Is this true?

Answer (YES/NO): NO